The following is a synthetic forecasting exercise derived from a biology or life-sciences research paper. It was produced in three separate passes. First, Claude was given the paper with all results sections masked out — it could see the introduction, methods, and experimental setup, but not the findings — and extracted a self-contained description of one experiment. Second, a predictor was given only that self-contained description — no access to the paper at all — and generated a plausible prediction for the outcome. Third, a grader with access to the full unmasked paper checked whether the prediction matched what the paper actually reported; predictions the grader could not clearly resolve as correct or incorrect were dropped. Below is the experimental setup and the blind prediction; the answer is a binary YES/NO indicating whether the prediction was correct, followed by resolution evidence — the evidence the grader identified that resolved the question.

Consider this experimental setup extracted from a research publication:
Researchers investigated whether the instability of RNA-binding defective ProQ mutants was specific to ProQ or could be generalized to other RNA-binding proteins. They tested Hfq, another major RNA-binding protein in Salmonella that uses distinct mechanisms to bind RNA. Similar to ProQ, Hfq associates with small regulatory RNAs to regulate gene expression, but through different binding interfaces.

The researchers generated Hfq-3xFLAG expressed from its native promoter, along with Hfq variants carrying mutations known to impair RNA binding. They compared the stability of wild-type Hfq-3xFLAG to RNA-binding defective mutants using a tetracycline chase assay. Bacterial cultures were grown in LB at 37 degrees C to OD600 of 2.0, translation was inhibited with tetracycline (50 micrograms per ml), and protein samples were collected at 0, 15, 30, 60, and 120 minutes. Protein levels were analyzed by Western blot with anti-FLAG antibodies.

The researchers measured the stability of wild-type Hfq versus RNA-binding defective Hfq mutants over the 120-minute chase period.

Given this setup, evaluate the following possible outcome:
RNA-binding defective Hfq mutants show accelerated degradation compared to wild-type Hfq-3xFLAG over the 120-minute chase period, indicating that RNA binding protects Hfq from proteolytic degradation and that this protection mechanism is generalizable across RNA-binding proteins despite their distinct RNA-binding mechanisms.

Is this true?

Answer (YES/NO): YES